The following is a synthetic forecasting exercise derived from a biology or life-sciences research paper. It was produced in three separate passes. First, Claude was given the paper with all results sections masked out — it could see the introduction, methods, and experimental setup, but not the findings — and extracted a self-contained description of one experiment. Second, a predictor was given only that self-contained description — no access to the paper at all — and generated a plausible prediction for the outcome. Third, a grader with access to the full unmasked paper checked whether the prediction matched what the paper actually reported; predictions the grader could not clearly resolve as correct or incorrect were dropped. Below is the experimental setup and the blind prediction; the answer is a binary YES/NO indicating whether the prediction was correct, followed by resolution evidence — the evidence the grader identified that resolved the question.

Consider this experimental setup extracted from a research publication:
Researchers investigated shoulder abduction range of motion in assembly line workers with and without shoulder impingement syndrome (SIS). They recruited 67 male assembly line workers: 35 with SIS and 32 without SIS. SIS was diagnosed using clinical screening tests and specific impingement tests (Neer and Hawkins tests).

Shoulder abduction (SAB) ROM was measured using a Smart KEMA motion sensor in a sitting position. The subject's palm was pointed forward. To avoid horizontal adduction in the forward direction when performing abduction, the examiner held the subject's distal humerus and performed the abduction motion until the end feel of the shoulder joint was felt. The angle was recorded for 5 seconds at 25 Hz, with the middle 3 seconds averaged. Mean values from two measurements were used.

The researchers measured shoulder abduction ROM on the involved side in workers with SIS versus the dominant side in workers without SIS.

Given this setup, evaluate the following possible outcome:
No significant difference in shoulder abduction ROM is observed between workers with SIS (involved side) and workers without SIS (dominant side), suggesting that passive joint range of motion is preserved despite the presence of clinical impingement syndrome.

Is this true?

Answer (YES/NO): NO